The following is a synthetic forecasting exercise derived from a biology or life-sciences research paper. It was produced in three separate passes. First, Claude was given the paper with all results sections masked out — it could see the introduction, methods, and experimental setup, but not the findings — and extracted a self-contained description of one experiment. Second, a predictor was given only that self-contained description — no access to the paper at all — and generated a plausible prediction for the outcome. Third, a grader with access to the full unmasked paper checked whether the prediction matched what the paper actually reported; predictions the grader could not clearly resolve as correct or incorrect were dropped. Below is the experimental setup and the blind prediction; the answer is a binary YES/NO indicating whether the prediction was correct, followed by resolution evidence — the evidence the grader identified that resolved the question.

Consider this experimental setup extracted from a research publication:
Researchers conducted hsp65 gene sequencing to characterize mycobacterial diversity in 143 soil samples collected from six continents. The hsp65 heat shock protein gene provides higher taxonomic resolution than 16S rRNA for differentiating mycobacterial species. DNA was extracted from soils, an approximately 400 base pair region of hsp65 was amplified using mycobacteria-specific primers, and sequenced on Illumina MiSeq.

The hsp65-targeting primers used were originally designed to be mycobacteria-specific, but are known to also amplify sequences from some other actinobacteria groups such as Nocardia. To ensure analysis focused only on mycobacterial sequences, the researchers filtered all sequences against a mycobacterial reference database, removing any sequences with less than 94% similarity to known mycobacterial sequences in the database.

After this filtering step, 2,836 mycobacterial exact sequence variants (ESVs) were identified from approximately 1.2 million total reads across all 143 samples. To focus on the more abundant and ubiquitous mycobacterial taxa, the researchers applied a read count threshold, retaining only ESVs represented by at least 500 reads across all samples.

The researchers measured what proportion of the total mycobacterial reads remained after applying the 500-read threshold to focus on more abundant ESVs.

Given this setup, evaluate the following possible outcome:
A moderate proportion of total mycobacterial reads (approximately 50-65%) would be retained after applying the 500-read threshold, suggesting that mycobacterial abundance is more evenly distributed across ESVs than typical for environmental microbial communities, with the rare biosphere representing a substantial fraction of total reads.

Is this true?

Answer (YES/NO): NO